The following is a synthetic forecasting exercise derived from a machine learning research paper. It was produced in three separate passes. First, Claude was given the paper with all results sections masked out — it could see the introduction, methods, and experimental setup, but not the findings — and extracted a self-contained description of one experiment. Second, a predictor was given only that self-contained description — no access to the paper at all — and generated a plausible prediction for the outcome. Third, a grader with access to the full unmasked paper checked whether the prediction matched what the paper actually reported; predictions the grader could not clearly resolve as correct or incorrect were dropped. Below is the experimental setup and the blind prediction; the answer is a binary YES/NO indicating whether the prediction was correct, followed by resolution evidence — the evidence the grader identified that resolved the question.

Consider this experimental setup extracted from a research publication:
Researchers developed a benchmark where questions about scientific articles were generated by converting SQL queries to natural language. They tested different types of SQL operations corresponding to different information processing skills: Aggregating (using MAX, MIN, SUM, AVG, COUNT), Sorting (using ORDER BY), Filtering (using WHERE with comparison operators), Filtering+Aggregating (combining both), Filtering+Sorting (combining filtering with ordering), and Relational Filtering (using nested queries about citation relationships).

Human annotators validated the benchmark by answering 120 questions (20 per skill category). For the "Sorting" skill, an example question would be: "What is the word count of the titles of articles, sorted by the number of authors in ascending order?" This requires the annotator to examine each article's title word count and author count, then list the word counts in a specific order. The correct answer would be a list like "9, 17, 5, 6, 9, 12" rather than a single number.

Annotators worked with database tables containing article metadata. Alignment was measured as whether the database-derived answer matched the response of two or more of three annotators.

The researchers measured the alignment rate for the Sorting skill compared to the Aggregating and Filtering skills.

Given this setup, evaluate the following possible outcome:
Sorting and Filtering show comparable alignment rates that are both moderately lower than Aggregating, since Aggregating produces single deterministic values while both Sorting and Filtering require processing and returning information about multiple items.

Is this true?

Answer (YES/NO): NO